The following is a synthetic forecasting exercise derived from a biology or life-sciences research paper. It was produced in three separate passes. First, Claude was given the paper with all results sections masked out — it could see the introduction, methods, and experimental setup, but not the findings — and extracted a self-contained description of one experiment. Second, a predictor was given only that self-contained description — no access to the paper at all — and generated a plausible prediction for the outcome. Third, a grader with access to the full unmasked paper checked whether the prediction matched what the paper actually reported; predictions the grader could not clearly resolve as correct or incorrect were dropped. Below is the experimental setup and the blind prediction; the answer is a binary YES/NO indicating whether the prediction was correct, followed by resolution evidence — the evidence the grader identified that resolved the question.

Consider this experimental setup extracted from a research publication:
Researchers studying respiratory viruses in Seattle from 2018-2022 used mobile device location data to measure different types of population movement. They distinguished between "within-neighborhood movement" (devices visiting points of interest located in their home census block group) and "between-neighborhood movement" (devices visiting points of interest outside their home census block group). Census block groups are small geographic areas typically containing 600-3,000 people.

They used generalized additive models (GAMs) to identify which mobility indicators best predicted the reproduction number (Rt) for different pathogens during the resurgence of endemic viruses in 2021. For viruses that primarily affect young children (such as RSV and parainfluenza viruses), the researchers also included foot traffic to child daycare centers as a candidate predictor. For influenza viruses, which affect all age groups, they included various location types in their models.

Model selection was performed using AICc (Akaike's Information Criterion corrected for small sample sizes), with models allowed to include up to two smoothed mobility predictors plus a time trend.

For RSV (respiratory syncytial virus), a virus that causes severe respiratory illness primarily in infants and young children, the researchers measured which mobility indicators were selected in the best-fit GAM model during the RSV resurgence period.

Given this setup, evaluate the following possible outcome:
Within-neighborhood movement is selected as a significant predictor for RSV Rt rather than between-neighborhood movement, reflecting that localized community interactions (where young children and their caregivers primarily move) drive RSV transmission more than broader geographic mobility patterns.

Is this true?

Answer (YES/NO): NO